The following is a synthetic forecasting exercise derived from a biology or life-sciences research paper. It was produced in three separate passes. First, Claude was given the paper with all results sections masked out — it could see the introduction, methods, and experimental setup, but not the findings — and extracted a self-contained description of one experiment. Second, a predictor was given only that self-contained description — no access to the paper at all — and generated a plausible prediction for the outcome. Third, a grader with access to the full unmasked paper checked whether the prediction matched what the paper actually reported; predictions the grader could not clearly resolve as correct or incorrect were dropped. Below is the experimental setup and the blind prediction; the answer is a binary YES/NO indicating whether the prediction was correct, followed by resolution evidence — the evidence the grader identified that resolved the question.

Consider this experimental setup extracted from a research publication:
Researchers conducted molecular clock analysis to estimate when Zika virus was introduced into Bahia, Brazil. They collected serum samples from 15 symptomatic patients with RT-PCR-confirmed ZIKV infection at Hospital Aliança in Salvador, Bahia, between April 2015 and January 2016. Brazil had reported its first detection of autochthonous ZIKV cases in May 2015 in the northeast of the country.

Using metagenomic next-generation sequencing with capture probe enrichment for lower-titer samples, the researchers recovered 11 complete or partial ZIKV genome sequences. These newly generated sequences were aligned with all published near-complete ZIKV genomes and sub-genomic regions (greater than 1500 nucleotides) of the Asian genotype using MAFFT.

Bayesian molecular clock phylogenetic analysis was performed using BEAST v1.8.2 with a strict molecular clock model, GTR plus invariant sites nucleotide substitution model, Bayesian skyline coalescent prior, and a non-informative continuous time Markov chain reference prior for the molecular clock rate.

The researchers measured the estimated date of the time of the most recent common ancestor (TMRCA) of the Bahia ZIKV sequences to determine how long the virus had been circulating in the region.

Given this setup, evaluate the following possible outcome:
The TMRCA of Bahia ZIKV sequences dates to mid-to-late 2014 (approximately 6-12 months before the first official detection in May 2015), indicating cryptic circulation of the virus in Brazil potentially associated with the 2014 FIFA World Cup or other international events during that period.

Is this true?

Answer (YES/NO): NO